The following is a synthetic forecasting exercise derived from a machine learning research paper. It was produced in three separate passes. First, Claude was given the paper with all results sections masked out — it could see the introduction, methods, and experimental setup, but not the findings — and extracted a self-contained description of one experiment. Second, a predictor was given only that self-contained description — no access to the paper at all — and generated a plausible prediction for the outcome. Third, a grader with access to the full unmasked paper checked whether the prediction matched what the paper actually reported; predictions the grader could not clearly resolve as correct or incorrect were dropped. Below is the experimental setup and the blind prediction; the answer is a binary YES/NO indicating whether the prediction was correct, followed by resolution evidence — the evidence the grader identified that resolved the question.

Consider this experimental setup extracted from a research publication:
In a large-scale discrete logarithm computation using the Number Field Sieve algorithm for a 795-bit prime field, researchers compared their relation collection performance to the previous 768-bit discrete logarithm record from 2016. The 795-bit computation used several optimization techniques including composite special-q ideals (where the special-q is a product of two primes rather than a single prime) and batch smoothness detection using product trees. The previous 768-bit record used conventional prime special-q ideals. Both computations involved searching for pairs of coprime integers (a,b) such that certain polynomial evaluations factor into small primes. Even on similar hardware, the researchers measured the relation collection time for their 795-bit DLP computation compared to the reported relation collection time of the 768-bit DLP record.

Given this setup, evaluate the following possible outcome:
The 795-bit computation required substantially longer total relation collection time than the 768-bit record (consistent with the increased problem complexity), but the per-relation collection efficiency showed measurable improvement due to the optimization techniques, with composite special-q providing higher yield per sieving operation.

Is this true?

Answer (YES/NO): NO